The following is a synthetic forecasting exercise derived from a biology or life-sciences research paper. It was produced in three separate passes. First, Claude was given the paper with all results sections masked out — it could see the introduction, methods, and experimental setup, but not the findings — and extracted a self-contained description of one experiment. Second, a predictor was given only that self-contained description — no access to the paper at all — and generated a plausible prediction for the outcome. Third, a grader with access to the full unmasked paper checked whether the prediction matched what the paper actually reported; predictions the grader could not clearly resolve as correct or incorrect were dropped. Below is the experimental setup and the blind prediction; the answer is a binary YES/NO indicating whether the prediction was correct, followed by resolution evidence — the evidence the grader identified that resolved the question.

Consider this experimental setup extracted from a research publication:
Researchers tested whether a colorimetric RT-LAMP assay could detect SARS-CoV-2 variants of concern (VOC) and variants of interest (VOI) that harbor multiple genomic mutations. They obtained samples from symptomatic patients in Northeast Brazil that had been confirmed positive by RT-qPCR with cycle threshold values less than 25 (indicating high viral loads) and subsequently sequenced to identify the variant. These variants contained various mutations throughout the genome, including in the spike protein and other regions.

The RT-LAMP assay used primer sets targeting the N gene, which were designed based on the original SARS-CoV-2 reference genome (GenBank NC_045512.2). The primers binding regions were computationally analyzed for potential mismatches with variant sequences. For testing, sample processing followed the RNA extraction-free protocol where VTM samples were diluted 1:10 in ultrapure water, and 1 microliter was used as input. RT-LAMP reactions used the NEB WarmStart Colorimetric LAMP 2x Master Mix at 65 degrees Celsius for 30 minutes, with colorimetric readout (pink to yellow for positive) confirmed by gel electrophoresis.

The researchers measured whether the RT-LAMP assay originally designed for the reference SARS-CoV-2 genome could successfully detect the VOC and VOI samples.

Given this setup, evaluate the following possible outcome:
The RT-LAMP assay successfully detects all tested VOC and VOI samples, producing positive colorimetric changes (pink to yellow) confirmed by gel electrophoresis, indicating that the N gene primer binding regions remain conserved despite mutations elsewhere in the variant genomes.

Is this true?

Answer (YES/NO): YES